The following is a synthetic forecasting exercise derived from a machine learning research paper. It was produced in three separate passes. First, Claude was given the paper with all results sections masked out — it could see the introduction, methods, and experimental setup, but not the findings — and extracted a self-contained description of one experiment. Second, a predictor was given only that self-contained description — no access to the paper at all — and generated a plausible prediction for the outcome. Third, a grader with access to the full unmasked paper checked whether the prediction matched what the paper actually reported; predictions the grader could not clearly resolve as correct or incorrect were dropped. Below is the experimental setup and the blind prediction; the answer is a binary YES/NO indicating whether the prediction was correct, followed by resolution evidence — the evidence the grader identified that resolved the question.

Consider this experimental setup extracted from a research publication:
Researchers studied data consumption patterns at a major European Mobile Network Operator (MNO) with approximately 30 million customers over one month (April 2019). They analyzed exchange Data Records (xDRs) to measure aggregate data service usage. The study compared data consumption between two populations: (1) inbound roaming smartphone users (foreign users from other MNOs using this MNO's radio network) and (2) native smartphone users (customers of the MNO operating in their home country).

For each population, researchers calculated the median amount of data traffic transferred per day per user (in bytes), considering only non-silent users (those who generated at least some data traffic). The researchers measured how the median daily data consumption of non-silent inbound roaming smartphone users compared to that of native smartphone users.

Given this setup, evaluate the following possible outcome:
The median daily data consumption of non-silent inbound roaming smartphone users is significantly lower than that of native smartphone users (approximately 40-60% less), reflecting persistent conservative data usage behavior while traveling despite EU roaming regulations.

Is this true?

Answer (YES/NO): NO